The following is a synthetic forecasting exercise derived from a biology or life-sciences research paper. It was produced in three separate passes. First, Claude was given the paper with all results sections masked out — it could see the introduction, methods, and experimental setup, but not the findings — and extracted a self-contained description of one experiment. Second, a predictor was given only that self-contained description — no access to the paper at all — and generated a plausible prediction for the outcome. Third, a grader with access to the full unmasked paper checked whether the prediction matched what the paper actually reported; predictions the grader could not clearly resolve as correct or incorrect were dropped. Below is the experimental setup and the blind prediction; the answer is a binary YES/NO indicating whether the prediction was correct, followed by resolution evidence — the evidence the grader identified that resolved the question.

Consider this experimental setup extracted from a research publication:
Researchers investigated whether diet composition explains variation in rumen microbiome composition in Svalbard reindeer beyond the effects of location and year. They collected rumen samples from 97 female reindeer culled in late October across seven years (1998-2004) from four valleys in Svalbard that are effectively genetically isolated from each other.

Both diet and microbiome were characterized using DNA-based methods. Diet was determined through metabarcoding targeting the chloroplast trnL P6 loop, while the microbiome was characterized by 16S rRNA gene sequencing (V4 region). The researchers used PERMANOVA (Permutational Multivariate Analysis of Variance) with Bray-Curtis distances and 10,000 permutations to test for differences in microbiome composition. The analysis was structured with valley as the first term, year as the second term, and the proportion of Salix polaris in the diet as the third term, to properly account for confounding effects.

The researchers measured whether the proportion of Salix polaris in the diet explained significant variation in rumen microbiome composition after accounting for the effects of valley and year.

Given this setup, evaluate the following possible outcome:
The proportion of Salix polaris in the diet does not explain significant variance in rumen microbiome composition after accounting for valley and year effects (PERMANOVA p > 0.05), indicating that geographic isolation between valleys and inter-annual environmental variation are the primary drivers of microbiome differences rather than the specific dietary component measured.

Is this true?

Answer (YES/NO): NO